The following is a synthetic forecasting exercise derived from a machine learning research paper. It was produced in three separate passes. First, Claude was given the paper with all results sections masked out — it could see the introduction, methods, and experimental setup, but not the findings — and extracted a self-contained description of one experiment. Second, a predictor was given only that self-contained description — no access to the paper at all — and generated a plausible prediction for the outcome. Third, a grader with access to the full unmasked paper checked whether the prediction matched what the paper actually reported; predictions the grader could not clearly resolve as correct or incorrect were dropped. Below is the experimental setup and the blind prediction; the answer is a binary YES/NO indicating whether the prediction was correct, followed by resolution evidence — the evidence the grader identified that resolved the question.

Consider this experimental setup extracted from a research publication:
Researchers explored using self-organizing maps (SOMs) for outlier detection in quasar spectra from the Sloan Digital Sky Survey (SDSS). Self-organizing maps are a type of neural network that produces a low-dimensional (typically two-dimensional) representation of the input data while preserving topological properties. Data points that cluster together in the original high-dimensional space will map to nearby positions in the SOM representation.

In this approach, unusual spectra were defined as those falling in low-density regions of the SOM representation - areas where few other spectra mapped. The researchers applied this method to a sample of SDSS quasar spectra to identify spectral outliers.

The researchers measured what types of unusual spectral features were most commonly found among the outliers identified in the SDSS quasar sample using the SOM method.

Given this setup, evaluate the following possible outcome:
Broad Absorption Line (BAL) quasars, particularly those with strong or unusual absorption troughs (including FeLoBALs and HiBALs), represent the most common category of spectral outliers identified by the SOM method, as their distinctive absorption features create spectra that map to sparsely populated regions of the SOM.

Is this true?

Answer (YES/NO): NO